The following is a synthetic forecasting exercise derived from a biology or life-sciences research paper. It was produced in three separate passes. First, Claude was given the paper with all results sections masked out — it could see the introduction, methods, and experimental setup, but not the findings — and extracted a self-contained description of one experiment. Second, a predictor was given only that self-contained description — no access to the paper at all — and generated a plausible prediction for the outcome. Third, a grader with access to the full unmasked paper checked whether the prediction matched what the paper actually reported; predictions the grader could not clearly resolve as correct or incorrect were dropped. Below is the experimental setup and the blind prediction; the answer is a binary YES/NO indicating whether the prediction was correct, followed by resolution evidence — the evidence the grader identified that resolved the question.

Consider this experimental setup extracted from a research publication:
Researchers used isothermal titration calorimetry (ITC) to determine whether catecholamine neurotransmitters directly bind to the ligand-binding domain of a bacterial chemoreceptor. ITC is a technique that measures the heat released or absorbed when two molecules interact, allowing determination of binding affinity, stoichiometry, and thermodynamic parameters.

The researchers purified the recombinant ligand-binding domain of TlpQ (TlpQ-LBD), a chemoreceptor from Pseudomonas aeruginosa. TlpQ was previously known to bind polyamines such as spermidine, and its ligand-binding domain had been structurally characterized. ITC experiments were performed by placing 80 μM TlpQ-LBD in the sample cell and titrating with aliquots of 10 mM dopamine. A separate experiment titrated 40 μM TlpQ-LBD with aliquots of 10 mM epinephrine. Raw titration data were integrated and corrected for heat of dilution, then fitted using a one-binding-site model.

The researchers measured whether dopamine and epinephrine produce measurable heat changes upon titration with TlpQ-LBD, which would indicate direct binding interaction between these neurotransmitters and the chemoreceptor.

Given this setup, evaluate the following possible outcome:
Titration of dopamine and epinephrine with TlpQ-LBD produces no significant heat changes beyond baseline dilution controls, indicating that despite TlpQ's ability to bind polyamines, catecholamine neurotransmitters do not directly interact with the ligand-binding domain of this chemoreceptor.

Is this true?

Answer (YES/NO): NO